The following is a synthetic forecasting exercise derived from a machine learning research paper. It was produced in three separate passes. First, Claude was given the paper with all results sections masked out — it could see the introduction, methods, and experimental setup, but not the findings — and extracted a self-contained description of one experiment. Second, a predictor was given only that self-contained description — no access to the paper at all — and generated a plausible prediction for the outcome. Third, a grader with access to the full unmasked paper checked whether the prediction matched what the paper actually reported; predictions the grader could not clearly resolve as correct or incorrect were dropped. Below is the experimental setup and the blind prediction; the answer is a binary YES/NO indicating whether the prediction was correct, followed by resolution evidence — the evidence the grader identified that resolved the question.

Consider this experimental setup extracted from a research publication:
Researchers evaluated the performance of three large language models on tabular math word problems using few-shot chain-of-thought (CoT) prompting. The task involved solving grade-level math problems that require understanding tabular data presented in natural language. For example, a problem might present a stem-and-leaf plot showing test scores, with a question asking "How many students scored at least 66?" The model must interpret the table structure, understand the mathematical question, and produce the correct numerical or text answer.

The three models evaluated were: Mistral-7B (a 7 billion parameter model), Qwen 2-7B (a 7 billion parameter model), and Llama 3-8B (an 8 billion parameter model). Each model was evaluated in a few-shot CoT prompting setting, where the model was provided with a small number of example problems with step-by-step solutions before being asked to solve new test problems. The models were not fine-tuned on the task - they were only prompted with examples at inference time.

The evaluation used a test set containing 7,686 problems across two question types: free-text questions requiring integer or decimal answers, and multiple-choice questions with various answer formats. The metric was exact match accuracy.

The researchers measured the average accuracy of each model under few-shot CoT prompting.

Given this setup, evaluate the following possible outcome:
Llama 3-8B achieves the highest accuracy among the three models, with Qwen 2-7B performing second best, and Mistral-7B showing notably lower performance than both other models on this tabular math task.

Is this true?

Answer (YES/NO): YES